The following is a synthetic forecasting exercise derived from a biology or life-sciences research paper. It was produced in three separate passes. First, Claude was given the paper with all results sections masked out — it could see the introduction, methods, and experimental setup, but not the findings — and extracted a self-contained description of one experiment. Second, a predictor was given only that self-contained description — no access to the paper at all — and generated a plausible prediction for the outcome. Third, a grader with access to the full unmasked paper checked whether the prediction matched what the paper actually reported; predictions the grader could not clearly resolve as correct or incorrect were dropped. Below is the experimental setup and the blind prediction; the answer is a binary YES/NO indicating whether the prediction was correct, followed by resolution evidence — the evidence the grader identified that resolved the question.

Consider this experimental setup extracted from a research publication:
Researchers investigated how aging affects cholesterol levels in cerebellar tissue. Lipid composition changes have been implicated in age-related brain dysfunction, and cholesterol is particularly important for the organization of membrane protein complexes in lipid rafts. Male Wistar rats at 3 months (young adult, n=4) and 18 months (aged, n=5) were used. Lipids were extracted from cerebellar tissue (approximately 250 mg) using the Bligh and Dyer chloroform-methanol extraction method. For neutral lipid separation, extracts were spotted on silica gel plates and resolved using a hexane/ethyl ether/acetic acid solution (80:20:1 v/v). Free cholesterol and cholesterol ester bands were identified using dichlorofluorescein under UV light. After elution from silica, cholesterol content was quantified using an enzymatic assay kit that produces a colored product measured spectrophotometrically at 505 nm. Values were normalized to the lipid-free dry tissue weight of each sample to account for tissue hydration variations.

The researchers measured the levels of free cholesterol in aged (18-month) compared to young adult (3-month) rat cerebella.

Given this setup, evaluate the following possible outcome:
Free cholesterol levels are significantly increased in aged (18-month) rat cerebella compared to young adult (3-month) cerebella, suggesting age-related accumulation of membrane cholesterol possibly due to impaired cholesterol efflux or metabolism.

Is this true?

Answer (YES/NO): YES